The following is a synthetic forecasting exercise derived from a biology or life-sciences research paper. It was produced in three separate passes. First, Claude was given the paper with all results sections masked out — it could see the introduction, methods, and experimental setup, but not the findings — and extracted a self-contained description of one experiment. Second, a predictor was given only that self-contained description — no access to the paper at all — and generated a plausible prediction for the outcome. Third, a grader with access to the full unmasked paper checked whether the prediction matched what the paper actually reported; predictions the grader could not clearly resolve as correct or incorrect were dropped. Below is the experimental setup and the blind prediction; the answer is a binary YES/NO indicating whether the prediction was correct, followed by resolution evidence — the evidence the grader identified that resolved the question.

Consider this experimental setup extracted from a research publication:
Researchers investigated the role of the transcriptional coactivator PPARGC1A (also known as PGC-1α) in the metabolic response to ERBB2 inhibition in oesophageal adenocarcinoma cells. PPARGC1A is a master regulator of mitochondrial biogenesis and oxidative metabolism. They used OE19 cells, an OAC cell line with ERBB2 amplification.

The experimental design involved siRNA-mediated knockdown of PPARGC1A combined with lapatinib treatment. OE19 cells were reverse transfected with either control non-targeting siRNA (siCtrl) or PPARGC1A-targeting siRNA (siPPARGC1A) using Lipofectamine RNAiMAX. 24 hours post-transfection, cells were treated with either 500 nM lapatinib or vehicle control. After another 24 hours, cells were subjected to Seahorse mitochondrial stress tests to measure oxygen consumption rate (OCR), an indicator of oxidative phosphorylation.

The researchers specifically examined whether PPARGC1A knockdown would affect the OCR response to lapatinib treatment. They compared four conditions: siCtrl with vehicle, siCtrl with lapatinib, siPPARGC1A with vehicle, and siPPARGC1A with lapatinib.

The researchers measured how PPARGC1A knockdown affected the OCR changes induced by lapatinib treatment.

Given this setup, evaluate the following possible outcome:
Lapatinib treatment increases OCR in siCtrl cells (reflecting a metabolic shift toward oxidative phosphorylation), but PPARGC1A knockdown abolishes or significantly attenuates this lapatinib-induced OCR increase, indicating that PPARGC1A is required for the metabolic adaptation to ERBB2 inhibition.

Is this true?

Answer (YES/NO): NO